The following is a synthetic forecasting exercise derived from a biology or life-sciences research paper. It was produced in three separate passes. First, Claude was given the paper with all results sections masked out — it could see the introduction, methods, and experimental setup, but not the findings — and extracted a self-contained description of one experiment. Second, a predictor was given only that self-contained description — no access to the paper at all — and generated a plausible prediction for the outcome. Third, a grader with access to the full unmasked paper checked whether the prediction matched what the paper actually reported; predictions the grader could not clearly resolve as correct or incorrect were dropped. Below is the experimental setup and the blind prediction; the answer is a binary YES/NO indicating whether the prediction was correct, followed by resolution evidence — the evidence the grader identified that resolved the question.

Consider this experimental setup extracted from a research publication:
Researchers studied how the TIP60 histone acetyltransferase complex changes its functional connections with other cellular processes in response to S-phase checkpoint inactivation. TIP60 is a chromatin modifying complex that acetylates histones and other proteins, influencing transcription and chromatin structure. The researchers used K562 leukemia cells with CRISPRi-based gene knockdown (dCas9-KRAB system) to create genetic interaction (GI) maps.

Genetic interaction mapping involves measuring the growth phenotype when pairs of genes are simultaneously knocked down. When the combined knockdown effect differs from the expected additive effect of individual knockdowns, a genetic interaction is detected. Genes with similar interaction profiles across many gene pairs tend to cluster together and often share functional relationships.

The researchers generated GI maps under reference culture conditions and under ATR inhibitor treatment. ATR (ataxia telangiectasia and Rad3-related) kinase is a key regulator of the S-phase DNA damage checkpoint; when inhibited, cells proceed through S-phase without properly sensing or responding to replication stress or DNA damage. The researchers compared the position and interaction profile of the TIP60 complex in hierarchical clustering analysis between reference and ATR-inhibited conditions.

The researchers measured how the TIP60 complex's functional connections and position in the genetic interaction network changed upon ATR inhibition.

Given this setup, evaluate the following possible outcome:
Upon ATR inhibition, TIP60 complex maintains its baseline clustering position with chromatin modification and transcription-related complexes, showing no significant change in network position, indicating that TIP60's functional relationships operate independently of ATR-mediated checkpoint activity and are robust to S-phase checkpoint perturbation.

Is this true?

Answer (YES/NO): NO